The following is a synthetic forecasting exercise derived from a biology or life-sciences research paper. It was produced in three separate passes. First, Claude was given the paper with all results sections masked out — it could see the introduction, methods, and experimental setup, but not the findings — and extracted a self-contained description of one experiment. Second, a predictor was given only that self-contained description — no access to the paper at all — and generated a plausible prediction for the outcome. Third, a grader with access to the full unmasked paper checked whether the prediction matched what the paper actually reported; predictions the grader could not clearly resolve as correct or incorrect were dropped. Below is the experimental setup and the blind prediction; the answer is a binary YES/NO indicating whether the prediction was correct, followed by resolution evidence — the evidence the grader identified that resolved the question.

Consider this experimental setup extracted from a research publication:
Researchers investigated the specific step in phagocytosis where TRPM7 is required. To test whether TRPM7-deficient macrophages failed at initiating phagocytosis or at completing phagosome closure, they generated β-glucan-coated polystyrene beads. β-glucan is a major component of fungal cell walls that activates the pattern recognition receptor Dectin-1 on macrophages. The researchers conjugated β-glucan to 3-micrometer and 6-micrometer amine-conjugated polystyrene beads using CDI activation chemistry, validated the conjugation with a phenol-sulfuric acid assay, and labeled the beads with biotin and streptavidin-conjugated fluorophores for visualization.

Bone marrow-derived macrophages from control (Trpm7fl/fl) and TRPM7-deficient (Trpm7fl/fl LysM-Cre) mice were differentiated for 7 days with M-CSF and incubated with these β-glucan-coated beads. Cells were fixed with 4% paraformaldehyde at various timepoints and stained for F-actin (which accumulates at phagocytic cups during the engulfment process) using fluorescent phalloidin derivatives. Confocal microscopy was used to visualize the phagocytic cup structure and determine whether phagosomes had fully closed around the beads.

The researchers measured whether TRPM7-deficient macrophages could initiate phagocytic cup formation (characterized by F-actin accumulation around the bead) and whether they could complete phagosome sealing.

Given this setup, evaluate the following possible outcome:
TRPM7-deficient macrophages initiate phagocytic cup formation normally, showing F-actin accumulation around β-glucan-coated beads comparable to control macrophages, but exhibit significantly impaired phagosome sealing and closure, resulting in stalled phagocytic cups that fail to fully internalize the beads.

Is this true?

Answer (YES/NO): NO